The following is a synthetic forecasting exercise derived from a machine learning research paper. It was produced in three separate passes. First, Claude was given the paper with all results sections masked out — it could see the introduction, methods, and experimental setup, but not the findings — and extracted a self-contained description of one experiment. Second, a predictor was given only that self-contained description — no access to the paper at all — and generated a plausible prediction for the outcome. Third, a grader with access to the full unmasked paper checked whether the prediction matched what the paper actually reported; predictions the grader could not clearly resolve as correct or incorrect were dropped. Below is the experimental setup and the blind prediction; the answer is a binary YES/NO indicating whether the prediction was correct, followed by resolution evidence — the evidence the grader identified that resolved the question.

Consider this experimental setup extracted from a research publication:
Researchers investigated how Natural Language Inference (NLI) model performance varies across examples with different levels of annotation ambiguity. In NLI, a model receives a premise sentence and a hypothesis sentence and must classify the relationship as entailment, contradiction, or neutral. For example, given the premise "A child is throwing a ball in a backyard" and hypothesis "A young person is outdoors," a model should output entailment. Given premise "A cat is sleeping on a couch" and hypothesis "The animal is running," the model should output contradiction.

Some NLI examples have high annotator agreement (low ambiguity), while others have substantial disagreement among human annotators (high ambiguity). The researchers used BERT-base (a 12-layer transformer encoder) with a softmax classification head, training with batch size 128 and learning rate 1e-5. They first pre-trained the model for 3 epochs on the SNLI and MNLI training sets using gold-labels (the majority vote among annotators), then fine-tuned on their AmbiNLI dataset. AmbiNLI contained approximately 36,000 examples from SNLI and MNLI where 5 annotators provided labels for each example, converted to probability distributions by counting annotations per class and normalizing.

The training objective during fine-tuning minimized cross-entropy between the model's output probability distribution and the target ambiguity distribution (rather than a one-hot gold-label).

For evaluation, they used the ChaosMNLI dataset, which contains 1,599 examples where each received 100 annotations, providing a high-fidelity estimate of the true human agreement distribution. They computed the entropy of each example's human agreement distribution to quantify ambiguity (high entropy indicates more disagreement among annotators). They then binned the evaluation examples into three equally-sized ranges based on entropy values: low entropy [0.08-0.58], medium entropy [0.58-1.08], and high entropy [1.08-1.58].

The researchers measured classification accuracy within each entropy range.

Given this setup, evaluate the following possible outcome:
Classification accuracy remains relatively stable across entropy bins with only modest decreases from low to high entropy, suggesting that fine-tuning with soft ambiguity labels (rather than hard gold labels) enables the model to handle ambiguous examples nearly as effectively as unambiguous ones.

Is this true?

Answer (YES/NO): NO